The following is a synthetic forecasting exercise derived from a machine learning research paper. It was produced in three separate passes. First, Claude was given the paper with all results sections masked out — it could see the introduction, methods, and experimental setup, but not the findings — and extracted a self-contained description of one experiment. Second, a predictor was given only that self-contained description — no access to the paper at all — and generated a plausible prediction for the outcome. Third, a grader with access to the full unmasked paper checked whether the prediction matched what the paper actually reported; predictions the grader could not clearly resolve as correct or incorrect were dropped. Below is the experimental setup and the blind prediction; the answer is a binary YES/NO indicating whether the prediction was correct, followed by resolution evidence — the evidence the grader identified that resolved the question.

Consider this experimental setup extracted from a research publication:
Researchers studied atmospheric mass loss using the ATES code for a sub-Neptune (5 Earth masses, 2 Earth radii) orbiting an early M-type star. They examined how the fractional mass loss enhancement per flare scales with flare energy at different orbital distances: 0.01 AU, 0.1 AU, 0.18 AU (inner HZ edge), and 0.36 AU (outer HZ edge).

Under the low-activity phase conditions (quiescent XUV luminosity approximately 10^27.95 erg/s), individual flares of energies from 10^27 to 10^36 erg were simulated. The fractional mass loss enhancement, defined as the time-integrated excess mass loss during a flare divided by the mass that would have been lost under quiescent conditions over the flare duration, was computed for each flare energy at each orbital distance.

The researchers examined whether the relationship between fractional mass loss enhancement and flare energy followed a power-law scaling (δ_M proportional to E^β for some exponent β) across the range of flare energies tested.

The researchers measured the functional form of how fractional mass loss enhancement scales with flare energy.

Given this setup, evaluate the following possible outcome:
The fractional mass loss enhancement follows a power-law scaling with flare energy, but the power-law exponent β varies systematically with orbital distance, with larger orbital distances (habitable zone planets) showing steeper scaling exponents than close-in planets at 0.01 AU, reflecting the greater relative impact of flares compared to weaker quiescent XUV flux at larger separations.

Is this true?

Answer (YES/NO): YES